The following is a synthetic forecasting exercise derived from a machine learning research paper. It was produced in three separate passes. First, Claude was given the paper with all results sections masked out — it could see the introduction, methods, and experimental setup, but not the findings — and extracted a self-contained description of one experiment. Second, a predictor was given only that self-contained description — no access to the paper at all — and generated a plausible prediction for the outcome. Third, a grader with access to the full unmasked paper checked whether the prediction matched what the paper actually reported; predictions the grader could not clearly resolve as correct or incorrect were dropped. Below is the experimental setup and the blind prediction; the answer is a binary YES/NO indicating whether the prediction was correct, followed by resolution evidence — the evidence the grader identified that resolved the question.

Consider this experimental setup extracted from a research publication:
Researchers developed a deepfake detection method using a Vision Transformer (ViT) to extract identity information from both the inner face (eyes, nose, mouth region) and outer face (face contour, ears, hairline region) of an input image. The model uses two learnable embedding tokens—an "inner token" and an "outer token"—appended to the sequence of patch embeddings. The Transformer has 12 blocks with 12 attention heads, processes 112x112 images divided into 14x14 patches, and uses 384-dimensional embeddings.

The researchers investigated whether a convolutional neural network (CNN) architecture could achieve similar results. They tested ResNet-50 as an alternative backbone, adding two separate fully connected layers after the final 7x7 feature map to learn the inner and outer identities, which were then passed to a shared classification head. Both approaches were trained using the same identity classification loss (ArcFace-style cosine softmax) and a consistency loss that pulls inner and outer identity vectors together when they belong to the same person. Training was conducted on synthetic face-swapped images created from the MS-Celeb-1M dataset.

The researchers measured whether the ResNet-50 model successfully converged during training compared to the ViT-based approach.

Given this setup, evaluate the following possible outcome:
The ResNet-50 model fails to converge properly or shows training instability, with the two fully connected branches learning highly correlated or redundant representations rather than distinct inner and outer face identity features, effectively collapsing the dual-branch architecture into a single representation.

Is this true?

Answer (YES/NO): YES